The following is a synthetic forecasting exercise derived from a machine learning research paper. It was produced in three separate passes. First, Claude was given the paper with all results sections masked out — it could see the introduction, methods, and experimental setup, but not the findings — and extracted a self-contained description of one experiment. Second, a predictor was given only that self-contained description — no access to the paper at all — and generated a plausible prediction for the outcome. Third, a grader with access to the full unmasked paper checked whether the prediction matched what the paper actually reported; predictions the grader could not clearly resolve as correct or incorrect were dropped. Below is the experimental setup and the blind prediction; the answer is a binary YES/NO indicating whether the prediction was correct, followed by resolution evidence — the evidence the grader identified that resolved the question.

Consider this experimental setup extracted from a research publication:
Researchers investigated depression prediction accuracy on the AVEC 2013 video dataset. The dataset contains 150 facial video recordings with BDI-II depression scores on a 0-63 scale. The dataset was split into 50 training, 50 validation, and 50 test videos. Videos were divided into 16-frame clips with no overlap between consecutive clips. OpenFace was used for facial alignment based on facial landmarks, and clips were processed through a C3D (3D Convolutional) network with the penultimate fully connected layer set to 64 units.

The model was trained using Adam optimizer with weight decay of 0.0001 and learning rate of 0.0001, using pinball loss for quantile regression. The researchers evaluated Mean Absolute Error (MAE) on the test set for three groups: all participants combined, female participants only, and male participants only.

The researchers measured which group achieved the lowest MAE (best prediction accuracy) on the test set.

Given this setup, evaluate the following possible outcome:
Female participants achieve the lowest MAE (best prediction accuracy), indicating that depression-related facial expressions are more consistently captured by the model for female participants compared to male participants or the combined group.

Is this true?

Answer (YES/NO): NO